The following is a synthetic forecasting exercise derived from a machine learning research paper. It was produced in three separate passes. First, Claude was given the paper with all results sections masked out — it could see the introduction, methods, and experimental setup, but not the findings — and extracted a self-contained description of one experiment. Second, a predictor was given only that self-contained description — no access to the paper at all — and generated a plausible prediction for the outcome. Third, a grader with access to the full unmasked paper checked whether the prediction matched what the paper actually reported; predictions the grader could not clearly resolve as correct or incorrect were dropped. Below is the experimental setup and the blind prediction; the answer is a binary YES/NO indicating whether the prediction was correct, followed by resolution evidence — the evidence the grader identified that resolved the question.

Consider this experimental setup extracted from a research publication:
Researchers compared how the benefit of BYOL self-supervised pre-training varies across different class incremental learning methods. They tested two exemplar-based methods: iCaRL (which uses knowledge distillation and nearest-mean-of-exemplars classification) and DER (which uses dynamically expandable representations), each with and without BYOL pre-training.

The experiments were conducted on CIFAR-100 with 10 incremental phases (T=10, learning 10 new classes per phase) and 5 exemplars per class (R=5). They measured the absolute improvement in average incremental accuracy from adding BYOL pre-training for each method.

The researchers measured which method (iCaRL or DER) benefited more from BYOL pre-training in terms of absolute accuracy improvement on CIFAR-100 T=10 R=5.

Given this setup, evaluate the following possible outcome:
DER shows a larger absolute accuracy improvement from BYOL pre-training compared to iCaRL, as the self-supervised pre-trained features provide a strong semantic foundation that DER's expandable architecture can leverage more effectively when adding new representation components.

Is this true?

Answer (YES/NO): YES